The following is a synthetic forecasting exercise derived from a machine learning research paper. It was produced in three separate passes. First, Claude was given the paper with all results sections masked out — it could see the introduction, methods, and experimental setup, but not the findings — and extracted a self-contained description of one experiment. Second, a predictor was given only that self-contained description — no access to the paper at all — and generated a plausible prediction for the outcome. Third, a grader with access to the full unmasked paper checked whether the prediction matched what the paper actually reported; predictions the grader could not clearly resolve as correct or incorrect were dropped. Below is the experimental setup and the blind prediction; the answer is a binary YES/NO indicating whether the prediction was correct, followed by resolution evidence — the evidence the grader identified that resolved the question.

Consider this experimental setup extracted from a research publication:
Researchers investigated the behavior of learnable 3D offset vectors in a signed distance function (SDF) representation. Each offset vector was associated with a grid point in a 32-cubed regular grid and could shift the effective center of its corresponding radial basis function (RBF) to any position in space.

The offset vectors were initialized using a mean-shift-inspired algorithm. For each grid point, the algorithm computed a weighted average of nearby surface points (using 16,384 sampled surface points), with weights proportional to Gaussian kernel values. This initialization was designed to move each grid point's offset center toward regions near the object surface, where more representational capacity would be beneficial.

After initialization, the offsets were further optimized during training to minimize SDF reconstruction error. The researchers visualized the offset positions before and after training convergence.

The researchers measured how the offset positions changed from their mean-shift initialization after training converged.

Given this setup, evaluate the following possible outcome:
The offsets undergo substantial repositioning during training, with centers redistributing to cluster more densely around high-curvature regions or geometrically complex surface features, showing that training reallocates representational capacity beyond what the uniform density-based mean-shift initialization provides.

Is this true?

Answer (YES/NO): NO